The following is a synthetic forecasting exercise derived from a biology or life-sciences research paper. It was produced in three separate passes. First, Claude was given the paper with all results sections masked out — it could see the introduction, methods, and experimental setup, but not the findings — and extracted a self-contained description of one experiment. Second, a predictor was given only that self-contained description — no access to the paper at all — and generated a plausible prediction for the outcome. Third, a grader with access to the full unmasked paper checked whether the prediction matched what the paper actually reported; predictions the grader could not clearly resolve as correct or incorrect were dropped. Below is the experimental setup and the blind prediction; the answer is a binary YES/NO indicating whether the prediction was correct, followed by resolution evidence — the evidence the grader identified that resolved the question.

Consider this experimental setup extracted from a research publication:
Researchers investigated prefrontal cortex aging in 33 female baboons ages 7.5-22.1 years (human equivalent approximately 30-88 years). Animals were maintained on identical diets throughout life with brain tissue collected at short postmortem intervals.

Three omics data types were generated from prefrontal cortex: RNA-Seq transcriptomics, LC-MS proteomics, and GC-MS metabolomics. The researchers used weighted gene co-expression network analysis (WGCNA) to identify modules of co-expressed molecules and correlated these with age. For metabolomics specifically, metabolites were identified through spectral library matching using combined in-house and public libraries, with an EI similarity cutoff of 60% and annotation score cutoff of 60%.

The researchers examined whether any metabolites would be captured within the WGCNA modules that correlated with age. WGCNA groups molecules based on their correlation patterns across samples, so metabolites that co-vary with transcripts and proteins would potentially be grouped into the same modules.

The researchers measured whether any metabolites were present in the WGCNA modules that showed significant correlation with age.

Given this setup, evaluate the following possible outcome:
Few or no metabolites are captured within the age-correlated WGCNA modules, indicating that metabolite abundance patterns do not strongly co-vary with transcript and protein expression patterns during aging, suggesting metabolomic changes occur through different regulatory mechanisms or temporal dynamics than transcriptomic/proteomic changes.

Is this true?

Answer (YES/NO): YES